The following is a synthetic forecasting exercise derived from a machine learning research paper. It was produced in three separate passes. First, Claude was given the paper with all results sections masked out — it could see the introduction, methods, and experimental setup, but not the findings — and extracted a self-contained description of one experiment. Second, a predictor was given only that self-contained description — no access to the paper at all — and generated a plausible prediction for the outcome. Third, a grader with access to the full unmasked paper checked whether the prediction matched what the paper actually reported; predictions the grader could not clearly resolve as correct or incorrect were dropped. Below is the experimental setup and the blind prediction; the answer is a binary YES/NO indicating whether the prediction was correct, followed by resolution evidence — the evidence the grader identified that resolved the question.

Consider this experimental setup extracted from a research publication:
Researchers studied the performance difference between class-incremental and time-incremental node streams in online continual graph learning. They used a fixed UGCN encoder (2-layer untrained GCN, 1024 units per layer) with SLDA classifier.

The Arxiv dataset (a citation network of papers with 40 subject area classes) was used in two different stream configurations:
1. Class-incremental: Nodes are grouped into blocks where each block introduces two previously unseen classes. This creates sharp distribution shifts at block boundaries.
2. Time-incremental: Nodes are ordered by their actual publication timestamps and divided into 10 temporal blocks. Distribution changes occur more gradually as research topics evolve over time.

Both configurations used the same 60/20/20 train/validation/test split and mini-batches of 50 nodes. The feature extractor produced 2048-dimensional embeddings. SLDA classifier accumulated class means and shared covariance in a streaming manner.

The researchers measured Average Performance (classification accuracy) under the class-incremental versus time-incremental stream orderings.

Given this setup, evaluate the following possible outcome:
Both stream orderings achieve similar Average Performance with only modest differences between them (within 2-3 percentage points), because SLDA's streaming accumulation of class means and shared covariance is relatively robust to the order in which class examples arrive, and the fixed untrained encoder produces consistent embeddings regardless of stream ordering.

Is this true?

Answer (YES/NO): NO